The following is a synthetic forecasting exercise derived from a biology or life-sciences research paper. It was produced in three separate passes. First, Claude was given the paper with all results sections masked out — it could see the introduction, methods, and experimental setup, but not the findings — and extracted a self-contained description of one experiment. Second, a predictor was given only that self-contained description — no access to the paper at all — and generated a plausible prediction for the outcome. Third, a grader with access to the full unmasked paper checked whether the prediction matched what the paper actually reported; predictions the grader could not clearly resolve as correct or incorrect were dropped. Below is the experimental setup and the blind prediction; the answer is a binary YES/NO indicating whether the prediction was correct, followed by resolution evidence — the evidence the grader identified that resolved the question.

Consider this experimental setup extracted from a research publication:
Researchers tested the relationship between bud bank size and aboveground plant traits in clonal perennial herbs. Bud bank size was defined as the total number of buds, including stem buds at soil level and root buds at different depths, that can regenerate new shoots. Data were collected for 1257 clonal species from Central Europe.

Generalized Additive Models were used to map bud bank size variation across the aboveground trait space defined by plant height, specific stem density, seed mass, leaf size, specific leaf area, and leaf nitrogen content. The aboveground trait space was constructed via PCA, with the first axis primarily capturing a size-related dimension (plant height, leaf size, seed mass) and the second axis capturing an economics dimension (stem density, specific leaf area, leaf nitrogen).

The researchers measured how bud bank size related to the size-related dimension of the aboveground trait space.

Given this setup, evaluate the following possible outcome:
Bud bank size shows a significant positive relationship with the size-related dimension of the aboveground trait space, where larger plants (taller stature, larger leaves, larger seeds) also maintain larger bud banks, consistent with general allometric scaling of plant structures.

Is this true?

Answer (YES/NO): YES